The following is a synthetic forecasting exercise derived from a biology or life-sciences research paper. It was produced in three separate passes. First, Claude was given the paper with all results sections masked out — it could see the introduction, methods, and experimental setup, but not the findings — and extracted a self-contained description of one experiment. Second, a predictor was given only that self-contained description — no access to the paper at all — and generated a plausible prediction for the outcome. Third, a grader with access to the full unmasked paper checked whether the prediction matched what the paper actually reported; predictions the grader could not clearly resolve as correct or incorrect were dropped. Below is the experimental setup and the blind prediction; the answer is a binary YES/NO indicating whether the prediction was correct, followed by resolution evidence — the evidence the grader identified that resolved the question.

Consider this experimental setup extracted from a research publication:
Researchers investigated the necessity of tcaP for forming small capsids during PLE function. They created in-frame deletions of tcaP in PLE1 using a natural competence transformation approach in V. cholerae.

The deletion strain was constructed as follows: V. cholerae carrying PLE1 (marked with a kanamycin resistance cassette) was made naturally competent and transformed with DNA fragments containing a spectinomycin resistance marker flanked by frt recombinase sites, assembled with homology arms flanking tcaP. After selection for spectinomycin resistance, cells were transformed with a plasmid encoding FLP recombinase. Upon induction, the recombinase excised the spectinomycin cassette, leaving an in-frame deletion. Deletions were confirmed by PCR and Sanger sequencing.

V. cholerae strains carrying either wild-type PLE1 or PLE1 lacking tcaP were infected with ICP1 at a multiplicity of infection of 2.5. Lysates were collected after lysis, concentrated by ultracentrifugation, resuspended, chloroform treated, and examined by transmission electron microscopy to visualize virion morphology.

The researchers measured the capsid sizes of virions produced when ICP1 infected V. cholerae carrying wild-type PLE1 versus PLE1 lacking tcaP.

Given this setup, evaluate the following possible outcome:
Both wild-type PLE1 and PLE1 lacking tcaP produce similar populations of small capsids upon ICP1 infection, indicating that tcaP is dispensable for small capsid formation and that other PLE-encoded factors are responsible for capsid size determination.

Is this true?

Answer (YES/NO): NO